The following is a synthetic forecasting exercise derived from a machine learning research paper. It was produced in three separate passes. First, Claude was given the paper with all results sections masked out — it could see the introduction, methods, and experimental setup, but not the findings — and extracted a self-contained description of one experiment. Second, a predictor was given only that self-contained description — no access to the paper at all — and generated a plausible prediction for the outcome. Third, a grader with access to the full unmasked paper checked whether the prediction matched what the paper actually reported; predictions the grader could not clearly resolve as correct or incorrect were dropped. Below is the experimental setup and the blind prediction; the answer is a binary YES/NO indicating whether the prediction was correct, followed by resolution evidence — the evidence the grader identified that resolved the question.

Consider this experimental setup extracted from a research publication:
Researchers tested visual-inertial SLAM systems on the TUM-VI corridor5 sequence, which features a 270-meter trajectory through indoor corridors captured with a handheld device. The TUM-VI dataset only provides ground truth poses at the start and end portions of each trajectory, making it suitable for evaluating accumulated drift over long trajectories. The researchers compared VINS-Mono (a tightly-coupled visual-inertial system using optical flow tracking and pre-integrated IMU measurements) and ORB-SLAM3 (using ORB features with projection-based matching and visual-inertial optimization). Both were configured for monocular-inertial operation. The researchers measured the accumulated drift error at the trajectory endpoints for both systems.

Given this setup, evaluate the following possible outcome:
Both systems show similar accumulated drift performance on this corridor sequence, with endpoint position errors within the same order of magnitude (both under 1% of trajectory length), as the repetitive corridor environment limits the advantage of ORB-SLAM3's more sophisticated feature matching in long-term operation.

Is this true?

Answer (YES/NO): NO